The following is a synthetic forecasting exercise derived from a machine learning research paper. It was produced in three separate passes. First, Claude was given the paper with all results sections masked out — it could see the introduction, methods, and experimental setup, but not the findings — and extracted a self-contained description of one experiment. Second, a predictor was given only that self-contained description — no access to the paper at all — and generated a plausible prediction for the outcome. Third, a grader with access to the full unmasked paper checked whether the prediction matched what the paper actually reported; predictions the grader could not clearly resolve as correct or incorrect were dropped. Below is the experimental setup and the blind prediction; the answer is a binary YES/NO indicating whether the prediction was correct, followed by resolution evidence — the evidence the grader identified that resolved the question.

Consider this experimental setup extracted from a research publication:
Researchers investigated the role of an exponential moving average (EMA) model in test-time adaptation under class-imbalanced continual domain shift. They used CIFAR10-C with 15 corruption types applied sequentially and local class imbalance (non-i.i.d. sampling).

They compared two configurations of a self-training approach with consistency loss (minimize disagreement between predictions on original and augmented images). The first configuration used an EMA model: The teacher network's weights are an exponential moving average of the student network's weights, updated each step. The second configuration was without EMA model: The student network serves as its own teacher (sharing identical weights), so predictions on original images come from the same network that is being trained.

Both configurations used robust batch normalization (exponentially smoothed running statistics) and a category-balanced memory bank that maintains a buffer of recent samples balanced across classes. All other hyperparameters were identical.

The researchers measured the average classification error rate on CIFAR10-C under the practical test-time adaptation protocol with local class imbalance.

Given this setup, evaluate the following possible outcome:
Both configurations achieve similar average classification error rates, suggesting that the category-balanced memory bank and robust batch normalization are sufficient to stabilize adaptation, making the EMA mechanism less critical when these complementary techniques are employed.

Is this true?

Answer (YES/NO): NO